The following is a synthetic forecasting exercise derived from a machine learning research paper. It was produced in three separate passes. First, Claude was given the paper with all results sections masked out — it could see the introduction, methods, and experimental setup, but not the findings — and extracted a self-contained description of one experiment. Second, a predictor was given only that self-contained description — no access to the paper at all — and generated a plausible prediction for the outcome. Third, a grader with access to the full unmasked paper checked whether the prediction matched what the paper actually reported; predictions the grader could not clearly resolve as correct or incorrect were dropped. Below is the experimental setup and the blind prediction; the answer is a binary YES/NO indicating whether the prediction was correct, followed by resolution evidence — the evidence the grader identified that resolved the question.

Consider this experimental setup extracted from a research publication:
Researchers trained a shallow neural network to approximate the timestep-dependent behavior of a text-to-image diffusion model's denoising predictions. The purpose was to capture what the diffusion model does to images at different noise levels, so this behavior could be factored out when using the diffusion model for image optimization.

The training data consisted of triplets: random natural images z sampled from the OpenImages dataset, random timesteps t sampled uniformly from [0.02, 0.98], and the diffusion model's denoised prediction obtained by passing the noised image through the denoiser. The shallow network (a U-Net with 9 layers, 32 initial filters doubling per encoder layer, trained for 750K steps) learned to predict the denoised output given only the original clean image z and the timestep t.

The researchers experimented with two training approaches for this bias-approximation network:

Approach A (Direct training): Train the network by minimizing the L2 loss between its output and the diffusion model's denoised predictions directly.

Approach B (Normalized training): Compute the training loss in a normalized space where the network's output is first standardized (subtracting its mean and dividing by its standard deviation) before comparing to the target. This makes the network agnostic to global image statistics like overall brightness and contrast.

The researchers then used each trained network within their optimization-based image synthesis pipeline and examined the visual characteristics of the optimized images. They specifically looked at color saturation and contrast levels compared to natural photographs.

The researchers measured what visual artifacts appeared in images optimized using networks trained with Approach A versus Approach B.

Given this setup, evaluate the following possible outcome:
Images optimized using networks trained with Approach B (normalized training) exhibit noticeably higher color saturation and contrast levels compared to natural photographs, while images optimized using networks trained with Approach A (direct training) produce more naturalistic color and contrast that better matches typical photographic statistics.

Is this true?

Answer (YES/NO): NO